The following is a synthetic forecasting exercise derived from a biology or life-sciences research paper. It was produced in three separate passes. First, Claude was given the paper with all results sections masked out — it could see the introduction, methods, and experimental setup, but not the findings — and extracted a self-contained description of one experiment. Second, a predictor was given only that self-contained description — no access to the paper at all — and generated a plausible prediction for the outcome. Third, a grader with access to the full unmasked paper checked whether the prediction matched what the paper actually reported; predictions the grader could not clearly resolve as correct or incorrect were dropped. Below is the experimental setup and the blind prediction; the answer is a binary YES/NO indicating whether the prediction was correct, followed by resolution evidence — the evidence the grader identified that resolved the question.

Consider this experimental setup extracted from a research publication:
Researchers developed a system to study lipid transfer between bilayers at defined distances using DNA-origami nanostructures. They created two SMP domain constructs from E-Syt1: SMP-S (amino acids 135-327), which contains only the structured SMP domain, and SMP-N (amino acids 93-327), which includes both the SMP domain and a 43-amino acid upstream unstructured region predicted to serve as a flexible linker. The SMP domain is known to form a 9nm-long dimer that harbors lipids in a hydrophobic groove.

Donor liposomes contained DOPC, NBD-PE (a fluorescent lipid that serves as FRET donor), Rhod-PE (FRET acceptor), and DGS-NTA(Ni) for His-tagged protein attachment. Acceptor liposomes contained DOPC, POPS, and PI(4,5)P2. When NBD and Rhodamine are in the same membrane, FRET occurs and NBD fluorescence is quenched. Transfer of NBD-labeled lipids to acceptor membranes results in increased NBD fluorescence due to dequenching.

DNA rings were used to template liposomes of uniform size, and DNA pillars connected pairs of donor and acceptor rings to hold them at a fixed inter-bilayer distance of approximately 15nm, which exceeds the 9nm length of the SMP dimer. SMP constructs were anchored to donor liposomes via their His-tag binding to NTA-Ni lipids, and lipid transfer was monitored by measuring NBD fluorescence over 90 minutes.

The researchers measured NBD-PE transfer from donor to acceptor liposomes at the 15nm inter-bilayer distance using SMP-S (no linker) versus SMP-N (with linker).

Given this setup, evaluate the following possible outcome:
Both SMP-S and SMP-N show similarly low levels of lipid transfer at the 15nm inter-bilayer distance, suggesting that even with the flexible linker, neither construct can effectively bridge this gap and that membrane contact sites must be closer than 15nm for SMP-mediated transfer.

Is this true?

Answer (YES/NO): NO